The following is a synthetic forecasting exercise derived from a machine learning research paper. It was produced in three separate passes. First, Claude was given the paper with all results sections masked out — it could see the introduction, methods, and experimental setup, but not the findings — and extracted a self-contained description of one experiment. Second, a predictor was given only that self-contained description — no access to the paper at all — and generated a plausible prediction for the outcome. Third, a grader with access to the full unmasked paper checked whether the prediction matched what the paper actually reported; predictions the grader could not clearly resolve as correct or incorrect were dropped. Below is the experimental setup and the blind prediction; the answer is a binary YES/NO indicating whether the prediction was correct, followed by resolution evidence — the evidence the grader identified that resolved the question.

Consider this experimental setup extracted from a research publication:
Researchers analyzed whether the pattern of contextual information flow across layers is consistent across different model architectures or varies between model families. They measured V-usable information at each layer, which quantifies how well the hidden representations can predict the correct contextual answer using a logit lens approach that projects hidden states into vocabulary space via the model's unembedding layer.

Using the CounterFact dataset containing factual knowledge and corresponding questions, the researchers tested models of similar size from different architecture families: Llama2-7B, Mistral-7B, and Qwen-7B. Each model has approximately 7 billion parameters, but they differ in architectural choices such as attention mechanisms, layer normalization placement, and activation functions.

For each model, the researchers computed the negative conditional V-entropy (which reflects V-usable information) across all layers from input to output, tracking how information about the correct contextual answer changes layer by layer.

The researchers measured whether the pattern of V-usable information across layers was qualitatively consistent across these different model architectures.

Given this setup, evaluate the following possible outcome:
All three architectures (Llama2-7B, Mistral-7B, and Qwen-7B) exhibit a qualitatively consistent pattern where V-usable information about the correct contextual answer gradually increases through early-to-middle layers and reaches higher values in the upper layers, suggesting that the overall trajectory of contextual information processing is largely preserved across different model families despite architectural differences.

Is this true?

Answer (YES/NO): NO